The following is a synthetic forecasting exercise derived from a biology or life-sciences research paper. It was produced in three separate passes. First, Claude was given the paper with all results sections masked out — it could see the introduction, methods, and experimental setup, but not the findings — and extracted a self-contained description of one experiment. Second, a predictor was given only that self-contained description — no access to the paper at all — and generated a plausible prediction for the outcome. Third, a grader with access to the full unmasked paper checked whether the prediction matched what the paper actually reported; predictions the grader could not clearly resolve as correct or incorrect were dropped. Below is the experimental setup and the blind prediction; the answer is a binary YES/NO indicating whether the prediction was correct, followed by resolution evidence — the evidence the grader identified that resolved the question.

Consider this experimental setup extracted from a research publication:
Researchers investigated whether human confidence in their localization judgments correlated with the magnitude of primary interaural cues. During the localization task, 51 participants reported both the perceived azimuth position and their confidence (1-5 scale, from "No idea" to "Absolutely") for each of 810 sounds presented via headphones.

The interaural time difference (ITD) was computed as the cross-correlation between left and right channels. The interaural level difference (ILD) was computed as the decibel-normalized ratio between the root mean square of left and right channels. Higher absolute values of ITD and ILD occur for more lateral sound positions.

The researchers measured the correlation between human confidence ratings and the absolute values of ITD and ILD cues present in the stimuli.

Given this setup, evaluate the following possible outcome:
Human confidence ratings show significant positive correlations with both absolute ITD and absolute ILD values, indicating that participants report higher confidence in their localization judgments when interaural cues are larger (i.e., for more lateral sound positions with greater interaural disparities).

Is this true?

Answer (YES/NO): YES